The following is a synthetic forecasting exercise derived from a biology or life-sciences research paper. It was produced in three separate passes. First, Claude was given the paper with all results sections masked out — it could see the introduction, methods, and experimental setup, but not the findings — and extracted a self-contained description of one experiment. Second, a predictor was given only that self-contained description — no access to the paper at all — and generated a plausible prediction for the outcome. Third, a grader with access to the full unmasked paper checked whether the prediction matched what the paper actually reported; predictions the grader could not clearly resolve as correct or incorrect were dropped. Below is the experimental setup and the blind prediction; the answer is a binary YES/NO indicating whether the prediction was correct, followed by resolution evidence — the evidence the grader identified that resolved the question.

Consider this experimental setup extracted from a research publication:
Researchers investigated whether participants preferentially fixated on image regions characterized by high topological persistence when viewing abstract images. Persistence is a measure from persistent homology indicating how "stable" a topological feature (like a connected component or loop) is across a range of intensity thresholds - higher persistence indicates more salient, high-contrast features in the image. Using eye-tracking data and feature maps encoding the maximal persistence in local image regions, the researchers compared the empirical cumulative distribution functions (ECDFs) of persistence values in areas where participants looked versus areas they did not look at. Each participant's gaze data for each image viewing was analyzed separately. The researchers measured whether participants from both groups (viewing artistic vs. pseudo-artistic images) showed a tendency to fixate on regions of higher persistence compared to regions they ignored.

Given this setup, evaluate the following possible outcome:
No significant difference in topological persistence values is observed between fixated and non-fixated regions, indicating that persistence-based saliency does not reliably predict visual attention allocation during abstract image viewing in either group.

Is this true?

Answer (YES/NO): NO